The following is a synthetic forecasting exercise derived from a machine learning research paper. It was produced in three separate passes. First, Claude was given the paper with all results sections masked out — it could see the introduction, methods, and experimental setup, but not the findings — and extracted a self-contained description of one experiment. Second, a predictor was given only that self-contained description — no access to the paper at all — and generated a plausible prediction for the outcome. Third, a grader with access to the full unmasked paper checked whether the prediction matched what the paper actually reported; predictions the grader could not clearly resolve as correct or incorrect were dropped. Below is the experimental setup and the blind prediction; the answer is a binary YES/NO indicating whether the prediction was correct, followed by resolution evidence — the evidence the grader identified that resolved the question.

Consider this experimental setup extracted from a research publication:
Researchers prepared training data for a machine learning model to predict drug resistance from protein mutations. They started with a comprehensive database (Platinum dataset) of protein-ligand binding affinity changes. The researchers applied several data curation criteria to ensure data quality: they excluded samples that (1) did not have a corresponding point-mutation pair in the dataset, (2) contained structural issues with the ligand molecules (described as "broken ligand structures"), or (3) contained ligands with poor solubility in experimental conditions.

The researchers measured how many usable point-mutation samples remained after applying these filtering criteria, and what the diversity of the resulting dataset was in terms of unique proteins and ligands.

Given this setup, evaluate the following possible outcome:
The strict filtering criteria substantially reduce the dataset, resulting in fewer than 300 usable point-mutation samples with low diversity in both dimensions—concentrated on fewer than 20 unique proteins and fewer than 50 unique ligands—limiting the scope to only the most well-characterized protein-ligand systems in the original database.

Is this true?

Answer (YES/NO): NO